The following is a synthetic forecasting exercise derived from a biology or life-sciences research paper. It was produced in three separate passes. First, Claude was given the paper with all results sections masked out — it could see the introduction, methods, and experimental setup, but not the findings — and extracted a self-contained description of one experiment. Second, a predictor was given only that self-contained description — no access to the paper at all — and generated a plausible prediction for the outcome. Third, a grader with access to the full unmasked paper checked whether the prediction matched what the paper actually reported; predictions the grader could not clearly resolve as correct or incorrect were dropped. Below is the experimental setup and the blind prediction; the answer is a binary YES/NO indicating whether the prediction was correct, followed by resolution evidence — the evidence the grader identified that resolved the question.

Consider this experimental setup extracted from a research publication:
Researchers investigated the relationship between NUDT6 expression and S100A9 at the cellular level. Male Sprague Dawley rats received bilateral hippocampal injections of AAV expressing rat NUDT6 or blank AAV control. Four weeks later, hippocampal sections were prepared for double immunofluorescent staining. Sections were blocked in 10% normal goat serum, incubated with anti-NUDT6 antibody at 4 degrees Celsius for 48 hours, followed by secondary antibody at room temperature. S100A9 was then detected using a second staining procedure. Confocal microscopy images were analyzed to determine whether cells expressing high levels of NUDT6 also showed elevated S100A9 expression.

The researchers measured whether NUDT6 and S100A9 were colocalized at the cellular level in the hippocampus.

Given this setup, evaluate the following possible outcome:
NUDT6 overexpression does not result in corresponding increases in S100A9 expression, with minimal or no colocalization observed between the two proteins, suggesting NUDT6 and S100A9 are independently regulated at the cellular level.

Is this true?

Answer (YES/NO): NO